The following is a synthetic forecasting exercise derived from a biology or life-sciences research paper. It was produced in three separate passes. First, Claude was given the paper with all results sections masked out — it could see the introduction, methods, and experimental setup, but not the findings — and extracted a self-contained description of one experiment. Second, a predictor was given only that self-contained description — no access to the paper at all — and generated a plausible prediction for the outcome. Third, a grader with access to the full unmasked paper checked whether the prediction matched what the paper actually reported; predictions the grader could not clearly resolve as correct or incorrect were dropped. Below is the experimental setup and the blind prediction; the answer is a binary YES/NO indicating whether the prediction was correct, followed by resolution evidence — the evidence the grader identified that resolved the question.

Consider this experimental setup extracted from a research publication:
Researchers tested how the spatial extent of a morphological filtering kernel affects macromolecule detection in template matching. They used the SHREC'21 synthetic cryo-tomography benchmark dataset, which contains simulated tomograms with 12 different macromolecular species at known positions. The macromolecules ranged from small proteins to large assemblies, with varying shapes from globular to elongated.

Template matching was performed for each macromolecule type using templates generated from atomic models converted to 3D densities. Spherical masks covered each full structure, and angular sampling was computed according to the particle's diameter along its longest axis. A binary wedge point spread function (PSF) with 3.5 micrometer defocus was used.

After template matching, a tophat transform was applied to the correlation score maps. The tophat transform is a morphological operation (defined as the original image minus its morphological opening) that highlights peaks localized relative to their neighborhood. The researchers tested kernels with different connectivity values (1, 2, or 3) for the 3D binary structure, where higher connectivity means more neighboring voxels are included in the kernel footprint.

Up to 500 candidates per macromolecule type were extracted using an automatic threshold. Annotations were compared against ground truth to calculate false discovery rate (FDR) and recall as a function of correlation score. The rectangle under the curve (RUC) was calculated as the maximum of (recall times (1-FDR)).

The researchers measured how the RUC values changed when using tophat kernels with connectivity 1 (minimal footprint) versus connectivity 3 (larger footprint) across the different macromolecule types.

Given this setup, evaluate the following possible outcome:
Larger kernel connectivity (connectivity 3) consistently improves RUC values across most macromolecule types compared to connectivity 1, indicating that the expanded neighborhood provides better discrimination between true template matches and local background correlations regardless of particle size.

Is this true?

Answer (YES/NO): NO